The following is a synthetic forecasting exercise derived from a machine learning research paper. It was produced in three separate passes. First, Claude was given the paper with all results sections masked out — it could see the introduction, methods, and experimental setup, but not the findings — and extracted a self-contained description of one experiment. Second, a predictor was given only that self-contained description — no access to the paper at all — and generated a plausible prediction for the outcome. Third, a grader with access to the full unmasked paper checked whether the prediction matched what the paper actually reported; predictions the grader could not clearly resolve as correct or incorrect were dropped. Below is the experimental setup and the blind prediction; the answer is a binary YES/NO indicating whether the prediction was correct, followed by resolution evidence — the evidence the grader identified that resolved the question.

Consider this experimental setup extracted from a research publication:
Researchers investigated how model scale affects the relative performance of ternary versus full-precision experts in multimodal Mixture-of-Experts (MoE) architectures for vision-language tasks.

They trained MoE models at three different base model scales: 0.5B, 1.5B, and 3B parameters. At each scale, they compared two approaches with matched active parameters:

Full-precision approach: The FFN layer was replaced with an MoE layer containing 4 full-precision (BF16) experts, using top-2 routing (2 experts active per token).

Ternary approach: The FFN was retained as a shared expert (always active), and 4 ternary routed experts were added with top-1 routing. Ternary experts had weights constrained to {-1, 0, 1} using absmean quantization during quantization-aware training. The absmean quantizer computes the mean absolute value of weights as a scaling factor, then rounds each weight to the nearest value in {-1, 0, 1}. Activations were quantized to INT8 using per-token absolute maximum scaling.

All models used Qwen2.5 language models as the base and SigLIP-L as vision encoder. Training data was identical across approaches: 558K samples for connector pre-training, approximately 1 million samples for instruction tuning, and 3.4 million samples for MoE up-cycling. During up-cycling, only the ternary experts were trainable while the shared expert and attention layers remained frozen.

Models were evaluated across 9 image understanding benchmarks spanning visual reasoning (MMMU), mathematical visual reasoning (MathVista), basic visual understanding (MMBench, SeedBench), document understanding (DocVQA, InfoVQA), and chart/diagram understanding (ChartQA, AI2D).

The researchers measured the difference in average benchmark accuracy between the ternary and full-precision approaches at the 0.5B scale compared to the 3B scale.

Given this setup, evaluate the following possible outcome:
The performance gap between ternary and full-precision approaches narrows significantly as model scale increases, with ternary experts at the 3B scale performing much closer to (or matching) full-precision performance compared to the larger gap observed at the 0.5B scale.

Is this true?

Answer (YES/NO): YES